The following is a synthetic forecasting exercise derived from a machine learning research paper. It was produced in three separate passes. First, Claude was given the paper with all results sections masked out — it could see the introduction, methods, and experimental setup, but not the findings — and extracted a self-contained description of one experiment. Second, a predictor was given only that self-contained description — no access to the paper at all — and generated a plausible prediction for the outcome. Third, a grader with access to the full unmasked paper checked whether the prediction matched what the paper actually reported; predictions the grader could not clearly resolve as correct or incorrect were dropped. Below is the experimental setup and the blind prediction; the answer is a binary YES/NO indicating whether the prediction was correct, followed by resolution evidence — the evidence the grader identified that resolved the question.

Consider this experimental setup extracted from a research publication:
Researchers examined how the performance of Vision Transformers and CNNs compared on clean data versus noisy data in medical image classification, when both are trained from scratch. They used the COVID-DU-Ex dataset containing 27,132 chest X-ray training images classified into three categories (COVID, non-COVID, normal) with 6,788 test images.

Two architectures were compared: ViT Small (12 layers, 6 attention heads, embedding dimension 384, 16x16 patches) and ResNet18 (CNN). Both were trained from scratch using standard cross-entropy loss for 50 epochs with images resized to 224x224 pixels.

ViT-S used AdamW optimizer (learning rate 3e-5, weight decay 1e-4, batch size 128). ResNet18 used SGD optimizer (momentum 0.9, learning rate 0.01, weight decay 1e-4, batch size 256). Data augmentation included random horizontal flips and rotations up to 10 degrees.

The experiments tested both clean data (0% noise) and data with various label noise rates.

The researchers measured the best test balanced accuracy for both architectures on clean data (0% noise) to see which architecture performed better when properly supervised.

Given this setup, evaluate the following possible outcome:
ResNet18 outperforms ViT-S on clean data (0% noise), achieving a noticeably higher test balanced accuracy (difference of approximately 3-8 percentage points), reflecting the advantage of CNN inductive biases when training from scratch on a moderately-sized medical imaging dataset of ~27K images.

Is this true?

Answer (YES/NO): NO